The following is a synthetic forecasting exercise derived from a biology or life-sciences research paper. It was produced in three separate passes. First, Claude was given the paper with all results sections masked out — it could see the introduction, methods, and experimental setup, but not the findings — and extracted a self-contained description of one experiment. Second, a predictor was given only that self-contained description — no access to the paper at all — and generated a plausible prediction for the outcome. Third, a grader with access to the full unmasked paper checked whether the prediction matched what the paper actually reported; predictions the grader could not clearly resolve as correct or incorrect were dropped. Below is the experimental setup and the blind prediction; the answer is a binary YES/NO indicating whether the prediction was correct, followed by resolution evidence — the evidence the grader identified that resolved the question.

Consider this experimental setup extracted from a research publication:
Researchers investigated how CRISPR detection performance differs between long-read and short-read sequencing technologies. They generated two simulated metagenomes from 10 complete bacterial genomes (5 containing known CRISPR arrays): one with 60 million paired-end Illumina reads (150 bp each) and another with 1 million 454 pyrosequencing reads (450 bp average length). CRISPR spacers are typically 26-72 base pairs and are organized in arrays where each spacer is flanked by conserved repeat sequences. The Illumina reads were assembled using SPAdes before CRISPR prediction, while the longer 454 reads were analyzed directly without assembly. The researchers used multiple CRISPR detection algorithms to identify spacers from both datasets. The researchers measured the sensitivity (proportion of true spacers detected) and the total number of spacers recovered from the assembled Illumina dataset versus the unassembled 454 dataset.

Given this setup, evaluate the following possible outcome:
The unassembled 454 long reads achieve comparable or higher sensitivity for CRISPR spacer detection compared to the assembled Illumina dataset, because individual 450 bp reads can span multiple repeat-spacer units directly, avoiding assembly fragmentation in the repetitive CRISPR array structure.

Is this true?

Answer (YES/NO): NO